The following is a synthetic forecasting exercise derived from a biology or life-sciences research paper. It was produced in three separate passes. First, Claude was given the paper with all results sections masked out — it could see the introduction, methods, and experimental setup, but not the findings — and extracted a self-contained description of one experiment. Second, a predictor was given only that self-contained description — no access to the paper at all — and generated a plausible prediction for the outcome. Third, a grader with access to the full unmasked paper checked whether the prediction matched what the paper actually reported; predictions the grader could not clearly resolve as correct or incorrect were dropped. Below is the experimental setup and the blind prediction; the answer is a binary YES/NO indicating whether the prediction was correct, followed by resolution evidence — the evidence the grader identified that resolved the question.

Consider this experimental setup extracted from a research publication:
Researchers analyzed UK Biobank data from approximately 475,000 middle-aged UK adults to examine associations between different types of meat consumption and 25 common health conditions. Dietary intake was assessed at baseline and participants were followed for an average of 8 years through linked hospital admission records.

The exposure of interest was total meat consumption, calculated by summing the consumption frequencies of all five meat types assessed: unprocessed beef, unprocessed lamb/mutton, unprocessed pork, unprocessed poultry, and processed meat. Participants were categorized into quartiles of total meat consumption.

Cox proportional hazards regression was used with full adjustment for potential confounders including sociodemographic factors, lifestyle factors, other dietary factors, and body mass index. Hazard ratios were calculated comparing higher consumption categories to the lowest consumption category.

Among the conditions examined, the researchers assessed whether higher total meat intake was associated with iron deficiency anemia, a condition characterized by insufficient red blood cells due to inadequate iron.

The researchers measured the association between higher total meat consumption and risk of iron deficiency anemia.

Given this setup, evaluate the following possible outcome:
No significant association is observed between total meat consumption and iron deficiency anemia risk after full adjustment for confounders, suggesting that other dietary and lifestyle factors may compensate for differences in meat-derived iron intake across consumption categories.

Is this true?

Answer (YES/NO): NO